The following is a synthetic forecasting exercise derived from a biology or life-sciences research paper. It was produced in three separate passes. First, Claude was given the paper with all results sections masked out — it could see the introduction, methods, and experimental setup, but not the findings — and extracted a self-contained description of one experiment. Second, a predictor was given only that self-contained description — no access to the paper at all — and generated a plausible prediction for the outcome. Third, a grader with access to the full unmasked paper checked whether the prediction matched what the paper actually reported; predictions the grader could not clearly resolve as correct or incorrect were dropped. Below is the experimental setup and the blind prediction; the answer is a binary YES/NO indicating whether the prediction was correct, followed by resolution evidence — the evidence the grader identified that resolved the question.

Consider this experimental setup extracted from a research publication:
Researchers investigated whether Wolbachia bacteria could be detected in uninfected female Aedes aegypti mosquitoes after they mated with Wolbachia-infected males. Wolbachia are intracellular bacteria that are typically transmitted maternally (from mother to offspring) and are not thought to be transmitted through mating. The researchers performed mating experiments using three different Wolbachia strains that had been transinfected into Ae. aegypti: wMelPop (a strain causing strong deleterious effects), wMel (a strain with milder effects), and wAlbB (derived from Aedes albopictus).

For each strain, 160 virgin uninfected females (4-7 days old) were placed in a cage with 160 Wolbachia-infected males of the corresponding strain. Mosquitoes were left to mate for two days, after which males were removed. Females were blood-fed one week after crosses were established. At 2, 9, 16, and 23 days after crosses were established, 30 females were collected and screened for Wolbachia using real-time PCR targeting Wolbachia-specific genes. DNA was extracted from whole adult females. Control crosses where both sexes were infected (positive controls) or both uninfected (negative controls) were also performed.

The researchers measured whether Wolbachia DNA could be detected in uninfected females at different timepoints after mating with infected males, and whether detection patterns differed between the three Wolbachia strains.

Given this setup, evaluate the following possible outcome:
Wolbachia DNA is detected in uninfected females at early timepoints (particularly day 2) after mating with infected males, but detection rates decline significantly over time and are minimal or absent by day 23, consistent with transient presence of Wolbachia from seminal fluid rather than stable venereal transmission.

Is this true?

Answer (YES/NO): NO